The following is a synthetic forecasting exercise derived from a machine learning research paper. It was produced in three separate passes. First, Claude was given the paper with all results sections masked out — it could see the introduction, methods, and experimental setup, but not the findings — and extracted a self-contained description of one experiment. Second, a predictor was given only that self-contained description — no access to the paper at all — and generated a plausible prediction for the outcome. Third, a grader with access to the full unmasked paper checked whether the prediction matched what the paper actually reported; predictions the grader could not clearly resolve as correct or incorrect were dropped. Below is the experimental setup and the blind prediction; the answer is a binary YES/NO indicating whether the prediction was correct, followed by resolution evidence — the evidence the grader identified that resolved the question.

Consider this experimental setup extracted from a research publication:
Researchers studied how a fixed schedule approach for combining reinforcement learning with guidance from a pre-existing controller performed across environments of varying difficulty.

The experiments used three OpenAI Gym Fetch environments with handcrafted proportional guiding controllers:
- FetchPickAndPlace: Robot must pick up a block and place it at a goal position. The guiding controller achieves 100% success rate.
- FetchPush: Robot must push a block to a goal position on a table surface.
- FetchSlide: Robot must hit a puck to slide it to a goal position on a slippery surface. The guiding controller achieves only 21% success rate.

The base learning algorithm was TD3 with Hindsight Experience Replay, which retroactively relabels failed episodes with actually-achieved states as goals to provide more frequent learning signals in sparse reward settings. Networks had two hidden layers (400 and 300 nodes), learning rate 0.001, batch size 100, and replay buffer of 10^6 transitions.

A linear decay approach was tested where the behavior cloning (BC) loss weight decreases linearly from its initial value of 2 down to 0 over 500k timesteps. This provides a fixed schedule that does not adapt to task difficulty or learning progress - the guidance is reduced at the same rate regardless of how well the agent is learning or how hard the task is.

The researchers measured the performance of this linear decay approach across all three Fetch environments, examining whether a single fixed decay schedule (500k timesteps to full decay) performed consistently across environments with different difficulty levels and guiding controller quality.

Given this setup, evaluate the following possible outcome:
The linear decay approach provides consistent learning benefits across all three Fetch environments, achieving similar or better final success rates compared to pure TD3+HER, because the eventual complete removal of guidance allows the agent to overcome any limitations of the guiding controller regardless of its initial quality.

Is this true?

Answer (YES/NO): NO